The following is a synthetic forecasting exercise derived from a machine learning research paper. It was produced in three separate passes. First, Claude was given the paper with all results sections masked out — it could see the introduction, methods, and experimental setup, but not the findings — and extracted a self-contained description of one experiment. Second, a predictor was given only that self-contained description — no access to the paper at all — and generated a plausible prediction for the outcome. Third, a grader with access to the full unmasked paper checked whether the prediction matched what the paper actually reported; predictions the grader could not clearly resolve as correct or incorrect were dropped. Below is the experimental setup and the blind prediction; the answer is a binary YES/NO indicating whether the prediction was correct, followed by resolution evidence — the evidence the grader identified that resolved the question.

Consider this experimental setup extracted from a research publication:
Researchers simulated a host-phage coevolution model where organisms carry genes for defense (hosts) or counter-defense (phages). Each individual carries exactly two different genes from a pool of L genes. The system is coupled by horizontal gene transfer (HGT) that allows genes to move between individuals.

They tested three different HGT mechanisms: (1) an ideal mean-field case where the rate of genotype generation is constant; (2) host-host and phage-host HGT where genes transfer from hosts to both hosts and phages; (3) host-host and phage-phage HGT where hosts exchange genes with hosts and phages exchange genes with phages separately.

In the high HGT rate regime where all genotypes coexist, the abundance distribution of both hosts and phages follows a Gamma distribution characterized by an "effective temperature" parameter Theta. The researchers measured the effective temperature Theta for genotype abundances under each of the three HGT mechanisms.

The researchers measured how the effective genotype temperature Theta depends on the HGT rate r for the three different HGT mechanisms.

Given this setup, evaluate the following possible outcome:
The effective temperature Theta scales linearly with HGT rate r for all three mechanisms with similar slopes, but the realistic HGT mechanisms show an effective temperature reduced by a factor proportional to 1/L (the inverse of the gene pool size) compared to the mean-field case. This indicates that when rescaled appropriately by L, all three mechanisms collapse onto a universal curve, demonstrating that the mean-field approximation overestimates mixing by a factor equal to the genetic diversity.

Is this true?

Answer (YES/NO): NO